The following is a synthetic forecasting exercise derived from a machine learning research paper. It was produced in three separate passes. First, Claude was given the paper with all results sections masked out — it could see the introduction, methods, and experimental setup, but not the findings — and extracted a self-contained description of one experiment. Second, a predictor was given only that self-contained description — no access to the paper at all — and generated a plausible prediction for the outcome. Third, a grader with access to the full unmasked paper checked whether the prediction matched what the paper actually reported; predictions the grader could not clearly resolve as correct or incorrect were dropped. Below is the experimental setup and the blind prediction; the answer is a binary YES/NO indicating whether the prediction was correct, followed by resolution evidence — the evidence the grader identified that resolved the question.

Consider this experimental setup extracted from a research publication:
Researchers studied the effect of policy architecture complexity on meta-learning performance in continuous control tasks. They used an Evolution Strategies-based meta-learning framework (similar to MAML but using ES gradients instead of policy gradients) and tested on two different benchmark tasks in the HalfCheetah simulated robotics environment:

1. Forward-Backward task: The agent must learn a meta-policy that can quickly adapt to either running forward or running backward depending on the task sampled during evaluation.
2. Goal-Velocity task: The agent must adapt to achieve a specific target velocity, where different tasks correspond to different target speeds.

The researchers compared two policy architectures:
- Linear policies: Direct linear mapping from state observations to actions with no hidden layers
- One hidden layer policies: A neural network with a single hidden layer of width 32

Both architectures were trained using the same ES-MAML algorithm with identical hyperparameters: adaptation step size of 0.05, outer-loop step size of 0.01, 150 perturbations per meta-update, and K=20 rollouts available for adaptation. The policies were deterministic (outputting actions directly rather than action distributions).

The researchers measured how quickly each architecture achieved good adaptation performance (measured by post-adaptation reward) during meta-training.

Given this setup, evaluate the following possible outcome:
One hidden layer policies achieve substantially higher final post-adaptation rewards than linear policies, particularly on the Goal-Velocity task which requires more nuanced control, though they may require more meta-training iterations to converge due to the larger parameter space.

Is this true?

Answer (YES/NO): NO